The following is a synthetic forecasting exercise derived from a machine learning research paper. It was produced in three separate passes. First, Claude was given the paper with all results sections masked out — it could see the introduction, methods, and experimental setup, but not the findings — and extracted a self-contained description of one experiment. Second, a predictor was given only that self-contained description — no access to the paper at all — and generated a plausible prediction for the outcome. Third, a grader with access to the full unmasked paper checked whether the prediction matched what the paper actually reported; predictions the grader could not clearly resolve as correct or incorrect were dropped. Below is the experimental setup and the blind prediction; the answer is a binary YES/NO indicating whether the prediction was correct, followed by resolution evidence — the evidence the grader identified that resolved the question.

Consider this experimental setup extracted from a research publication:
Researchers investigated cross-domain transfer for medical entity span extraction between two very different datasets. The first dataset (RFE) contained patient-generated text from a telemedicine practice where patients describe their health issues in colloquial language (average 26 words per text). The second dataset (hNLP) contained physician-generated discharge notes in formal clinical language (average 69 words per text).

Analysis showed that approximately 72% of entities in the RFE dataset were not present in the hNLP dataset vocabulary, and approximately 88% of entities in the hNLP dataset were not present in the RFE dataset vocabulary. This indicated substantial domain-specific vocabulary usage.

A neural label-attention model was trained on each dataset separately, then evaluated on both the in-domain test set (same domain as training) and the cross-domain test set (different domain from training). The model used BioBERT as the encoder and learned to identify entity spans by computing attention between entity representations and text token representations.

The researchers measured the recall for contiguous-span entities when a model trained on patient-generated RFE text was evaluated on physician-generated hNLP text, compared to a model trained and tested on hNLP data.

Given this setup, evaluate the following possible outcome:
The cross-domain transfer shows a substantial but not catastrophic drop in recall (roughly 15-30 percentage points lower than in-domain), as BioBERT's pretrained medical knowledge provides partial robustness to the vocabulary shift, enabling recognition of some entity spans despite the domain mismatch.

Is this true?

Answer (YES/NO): NO